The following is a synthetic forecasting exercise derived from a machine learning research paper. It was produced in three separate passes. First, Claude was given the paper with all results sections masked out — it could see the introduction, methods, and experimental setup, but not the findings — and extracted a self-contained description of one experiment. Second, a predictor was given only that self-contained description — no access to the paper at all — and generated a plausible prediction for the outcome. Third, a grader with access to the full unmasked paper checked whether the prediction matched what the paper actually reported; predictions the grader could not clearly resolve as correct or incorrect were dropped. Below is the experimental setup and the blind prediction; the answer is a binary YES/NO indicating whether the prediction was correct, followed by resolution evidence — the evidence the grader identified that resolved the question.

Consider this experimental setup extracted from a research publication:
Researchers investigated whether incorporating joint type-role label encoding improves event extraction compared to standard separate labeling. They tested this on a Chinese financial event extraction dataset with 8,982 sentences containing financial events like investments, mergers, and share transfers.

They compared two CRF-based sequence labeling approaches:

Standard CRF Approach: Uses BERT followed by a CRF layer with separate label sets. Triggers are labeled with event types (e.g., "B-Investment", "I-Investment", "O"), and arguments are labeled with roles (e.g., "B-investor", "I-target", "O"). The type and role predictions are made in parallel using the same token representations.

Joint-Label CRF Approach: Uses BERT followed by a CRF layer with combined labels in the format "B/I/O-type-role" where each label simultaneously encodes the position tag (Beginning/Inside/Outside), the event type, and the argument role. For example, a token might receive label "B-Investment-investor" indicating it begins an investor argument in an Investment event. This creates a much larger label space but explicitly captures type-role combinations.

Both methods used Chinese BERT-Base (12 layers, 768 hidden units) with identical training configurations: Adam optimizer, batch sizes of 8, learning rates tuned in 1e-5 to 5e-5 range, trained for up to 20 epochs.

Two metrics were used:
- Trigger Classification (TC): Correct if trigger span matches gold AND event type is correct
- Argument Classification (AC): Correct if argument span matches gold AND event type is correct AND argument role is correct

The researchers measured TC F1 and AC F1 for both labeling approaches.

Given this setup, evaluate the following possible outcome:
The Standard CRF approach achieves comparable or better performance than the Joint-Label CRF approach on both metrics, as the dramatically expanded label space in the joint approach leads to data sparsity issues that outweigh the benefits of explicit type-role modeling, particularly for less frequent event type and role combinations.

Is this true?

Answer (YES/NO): YES